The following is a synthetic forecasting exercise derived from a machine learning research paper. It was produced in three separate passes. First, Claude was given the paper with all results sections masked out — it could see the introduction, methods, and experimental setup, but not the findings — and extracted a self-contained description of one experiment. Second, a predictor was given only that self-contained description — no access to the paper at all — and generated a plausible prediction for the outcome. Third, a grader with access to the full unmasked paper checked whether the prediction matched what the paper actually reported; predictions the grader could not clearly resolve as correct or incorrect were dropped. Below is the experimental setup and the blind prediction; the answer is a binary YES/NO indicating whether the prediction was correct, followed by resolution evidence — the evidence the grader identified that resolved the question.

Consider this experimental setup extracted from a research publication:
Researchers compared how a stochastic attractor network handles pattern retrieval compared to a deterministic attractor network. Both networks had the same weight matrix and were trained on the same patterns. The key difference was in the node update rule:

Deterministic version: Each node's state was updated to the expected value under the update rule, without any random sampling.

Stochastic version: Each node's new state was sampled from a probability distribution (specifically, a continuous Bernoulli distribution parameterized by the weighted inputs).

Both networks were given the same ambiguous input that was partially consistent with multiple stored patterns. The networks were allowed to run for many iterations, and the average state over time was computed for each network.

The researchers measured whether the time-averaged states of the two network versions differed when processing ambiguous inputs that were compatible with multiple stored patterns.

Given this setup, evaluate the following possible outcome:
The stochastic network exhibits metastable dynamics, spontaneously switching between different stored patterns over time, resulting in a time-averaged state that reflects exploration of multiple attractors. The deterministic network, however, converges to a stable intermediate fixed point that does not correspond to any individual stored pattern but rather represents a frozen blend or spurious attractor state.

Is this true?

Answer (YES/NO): NO